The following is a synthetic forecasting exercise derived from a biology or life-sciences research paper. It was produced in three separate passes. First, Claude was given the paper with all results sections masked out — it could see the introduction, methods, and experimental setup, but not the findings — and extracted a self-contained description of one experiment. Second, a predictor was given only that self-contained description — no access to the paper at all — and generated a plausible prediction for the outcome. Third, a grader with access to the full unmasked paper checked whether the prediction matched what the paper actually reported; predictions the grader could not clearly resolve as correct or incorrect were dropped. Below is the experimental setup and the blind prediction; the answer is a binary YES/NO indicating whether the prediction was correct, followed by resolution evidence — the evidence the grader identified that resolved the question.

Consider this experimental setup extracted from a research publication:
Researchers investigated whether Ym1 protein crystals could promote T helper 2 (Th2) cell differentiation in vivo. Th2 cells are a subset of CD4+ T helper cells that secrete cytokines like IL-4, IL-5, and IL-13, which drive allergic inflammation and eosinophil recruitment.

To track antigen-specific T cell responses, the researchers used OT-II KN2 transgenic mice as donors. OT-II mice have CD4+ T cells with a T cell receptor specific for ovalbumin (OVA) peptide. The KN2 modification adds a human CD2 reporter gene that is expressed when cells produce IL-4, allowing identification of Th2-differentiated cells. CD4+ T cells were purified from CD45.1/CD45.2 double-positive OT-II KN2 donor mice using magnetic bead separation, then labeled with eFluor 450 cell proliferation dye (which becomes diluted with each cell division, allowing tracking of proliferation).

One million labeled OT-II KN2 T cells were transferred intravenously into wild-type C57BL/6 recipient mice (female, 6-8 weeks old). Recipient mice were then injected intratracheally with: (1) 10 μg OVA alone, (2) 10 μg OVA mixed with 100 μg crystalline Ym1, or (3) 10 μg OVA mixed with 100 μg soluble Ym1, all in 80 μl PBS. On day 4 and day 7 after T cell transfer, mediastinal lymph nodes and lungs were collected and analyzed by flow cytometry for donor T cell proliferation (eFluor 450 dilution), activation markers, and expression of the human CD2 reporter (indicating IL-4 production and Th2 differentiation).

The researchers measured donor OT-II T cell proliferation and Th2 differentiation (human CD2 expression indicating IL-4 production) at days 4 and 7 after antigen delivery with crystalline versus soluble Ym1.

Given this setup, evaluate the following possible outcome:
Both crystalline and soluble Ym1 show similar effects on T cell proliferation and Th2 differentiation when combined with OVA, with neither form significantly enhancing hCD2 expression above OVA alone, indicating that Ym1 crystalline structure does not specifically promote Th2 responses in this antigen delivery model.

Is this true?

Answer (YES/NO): NO